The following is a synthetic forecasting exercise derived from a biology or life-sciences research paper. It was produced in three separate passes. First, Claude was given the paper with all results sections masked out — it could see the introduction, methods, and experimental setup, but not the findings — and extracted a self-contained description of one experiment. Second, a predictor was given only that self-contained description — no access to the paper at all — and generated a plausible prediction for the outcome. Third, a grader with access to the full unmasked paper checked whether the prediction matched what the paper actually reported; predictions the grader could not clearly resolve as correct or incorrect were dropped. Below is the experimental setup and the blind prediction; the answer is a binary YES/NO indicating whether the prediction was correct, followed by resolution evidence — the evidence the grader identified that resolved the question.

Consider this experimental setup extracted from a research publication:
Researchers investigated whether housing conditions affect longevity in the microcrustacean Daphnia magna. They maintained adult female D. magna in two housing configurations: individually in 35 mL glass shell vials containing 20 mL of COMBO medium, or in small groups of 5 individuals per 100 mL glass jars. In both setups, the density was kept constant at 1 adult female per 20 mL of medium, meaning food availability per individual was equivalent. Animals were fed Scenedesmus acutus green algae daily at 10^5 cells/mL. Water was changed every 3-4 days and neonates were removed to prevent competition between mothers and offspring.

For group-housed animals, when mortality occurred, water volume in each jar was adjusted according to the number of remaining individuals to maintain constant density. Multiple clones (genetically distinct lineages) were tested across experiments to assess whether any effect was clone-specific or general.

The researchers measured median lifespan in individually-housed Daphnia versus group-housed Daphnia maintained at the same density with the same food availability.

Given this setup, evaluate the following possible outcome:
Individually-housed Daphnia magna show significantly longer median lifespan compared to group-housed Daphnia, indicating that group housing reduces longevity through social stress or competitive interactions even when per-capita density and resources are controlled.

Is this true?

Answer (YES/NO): NO